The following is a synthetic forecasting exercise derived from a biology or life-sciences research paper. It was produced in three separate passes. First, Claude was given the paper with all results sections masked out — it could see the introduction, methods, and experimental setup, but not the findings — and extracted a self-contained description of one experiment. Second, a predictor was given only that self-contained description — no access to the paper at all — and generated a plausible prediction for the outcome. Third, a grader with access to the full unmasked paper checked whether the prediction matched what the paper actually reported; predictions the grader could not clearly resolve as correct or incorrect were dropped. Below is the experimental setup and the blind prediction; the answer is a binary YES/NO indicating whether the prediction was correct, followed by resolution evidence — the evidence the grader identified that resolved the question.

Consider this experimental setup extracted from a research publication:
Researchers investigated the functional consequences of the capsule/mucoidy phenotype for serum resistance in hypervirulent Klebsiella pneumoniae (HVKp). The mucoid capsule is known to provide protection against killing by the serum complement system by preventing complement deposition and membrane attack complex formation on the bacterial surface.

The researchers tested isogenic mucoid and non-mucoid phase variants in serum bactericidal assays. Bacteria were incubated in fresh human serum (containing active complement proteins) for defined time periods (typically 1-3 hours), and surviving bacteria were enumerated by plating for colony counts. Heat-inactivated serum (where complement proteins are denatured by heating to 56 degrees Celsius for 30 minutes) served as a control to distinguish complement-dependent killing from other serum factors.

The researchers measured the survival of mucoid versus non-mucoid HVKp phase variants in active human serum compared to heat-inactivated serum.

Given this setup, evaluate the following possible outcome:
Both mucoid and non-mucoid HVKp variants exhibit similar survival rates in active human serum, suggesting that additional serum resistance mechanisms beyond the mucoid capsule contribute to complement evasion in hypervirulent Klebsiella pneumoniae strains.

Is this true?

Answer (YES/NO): NO